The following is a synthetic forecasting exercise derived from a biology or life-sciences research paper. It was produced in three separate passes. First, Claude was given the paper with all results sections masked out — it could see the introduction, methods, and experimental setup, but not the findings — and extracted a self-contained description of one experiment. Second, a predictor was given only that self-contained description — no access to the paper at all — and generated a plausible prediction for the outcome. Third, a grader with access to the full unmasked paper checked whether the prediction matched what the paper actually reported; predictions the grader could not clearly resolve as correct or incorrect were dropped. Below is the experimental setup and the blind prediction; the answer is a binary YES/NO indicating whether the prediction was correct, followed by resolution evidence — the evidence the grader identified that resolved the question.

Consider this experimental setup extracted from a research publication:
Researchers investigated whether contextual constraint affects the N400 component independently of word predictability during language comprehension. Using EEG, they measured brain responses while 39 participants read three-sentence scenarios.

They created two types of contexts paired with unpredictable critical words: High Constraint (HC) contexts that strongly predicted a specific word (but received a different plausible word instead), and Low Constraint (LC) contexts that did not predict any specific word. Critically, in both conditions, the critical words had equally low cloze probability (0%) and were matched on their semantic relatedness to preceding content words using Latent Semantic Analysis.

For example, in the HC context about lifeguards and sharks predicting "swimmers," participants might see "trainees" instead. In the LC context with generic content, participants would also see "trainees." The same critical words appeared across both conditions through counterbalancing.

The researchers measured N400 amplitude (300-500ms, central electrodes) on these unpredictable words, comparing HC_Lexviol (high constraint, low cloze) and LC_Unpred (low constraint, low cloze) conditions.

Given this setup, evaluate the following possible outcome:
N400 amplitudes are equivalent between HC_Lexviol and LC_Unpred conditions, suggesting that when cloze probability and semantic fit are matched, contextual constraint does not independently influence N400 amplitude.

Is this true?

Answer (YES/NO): YES